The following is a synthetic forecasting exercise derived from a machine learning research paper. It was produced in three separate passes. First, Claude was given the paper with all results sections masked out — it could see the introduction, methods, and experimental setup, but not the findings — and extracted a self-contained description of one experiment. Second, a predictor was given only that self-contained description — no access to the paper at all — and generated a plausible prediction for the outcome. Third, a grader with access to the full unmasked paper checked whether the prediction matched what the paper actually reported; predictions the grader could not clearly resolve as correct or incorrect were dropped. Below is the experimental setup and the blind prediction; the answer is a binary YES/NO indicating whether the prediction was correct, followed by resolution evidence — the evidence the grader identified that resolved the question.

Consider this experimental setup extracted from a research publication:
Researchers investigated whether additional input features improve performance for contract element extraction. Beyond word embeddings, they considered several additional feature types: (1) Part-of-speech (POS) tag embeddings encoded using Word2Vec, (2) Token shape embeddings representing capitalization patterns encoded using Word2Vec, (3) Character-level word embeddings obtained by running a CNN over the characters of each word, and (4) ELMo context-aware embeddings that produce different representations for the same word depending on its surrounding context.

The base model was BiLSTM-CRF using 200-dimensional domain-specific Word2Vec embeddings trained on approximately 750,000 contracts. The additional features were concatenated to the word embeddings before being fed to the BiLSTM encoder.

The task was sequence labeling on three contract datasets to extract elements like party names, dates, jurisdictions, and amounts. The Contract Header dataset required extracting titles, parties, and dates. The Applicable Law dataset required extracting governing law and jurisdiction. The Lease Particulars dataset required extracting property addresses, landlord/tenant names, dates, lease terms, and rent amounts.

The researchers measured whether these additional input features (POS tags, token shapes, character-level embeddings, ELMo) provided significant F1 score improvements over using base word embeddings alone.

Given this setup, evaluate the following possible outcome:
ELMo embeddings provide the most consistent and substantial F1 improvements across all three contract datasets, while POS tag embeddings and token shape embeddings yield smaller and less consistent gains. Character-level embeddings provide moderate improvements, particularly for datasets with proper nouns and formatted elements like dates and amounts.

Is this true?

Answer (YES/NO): NO